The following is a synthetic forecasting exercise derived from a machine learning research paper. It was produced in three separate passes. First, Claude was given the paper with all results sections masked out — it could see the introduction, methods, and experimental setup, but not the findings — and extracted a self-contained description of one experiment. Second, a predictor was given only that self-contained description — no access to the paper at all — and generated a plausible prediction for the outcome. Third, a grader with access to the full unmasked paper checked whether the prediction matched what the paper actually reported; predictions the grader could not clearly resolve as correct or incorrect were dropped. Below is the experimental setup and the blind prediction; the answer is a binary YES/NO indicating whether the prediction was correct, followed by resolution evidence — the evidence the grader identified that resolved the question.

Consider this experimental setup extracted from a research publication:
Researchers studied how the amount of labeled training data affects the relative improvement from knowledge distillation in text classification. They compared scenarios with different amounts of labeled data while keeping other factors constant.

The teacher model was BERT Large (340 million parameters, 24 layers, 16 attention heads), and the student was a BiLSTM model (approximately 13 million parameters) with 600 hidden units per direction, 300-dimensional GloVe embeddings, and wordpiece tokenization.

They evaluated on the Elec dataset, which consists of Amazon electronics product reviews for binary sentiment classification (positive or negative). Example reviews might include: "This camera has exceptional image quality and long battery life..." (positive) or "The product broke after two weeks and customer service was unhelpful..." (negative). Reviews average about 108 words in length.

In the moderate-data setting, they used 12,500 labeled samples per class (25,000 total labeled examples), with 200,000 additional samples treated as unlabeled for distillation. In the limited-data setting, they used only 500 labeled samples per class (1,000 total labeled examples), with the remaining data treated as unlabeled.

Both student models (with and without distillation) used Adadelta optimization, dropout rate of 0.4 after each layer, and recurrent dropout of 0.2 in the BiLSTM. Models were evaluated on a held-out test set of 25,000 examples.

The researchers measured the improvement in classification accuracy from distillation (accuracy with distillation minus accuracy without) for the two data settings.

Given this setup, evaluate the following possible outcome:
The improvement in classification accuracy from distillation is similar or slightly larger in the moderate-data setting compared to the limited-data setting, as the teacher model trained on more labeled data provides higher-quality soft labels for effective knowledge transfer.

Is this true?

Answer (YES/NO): NO